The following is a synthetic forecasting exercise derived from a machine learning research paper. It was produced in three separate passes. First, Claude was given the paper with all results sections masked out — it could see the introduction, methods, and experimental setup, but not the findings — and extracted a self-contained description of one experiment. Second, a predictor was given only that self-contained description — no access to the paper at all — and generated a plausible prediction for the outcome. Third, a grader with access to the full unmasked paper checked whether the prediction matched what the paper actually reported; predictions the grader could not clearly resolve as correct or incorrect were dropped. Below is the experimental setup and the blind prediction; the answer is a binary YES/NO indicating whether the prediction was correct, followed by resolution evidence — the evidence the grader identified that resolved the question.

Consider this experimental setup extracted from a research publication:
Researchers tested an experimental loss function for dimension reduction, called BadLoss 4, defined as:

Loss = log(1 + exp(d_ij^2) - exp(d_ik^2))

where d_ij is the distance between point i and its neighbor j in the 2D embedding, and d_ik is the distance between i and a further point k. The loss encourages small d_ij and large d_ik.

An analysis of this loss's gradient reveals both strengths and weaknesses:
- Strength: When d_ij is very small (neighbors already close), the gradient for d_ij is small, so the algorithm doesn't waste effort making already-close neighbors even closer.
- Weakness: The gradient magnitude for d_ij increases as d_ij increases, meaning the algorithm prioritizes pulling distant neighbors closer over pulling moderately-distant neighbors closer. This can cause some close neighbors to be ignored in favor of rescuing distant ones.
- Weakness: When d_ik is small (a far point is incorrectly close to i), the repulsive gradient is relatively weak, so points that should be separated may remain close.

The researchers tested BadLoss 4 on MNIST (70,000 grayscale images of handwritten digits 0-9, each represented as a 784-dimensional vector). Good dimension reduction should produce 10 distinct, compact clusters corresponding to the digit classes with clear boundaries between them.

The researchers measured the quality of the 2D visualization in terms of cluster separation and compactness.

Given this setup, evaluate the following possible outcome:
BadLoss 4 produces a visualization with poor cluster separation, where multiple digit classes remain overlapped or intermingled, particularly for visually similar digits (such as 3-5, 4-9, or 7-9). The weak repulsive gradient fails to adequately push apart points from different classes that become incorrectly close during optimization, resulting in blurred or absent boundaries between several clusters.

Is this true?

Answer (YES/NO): NO